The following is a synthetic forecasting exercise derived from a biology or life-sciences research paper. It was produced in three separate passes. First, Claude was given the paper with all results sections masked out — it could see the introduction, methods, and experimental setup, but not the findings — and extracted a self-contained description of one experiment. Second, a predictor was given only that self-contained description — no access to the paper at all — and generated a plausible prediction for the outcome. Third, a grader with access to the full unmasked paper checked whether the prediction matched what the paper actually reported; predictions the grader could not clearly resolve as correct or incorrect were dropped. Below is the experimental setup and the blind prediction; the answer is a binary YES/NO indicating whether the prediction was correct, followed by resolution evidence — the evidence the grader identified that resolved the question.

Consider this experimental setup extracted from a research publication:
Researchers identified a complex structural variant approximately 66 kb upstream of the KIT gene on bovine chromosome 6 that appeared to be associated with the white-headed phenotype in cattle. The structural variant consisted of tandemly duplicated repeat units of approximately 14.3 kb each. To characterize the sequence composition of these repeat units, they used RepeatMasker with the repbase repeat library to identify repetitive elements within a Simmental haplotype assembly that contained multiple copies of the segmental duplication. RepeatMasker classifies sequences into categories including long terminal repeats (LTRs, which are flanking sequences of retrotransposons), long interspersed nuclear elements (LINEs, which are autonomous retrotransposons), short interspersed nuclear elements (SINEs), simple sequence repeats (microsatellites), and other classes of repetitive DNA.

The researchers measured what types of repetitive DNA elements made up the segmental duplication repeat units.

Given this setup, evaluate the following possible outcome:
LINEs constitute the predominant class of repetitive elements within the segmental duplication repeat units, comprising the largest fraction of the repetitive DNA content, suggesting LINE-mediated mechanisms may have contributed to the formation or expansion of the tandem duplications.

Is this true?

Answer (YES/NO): NO